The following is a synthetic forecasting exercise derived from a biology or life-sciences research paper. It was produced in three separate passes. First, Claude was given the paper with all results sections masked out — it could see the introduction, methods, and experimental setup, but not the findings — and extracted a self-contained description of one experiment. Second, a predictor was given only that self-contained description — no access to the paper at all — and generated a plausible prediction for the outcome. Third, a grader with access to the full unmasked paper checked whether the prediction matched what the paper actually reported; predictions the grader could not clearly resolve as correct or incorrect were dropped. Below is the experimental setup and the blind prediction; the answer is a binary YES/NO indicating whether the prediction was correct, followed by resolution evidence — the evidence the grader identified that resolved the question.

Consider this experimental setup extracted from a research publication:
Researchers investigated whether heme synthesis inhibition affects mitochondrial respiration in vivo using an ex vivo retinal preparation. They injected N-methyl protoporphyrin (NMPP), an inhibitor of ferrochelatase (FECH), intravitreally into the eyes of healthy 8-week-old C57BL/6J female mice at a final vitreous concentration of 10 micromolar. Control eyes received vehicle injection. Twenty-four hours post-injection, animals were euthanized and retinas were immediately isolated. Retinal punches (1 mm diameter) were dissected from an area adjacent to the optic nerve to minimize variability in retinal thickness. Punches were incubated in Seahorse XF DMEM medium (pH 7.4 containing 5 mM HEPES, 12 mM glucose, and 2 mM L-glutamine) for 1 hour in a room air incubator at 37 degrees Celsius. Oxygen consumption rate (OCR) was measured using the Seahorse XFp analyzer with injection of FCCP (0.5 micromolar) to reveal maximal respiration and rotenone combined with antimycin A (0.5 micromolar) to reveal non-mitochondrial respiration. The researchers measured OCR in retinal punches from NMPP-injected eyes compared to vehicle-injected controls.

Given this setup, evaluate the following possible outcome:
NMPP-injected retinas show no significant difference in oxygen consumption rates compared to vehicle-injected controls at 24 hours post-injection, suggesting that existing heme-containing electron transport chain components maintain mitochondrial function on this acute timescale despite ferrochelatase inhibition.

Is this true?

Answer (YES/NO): NO